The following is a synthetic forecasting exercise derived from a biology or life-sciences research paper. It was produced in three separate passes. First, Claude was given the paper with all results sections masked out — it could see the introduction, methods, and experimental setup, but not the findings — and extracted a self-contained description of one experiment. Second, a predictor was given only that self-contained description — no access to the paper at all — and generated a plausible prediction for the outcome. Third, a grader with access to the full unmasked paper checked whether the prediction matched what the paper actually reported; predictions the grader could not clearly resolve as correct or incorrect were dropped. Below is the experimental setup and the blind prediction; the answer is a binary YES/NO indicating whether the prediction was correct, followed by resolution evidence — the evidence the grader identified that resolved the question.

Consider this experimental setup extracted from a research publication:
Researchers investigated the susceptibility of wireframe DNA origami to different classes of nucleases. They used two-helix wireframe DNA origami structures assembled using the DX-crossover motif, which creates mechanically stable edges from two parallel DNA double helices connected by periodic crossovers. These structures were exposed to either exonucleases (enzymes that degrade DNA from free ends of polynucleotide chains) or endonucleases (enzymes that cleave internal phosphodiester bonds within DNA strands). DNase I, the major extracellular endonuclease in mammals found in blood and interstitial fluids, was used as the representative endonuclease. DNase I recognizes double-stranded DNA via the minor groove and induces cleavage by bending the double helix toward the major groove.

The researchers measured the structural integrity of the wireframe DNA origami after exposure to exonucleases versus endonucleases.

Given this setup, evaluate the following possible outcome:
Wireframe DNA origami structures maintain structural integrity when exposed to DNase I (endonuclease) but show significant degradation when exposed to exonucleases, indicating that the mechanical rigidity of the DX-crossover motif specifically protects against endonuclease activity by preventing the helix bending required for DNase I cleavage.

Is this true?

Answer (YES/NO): NO